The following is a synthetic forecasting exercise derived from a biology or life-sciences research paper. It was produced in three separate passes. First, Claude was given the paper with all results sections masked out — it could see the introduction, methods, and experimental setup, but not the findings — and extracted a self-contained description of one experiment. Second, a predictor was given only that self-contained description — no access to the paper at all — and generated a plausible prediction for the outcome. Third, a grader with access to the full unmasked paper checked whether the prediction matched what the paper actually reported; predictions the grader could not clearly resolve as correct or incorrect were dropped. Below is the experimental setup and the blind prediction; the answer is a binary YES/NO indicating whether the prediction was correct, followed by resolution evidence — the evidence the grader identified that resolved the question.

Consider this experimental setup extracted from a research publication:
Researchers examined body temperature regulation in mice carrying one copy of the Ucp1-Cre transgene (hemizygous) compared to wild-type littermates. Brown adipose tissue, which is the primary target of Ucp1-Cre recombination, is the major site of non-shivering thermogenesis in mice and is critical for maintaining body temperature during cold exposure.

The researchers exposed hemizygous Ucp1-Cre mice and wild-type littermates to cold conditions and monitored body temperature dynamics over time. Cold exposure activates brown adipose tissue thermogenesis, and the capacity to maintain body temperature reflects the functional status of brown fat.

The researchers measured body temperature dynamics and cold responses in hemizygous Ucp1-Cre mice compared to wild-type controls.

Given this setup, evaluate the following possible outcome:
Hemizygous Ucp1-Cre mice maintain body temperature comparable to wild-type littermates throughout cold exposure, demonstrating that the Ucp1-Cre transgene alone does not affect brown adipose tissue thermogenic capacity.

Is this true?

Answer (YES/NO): NO